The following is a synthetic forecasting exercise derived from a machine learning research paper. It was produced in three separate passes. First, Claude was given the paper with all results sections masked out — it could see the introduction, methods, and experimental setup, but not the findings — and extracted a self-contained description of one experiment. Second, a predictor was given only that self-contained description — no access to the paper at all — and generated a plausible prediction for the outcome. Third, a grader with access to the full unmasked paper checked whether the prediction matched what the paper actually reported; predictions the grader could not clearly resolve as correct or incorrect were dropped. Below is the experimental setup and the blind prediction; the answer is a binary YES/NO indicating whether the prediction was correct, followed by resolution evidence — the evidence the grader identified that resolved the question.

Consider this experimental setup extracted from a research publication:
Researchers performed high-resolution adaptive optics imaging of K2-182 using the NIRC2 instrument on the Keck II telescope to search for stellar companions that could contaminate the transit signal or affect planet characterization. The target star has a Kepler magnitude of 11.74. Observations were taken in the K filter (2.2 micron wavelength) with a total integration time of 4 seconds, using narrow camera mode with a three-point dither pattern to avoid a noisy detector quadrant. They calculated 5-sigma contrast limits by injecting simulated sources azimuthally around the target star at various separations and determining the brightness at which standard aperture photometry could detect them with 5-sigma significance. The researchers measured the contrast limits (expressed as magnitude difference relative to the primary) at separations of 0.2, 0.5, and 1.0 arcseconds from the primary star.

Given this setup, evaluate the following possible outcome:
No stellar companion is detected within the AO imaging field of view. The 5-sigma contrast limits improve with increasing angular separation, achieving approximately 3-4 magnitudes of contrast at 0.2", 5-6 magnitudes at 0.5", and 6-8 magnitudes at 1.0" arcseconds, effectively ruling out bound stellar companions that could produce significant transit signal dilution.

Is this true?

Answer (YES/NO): NO